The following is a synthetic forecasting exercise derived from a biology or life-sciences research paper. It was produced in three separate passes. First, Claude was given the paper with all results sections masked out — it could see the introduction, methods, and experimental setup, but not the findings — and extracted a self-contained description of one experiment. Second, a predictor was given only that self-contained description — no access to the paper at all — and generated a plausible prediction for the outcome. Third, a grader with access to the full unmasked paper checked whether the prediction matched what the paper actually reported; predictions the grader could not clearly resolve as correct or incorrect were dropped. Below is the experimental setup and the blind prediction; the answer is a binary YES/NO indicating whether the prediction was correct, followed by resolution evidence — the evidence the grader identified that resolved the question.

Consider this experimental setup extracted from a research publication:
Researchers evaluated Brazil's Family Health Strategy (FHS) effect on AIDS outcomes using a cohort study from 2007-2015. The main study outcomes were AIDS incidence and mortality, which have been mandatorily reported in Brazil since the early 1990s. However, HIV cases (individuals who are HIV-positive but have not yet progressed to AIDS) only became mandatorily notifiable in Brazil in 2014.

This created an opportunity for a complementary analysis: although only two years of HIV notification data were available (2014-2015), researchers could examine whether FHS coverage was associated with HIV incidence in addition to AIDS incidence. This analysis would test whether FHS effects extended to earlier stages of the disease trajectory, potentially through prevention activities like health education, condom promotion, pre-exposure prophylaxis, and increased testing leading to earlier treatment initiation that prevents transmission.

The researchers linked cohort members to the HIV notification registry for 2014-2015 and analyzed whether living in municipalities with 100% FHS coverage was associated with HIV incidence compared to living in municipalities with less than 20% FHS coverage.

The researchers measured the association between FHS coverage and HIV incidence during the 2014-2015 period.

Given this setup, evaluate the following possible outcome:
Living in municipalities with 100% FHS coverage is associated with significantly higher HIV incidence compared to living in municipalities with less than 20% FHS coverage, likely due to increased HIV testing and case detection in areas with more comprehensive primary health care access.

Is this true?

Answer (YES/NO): NO